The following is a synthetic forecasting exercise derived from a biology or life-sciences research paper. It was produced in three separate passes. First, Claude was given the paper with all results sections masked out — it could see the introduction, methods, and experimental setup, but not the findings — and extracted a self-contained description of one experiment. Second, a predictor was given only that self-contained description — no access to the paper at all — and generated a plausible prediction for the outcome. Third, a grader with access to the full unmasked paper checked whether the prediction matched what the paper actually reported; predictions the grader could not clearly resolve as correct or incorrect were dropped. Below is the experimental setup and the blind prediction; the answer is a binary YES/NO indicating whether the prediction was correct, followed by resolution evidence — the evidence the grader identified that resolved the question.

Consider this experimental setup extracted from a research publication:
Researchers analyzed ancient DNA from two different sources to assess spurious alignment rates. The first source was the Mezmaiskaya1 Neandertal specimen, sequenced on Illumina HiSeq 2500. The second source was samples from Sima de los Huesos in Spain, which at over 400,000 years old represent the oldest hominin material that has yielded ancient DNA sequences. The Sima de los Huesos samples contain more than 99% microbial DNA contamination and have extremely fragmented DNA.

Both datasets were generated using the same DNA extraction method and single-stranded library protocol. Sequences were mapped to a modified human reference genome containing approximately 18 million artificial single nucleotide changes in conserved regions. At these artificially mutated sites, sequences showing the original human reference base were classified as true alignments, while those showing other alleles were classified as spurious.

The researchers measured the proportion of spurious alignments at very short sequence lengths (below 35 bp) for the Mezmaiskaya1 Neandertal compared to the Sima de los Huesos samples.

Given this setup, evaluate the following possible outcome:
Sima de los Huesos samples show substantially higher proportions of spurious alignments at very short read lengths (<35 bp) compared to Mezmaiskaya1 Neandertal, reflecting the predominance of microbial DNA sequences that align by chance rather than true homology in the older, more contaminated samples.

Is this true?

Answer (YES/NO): YES